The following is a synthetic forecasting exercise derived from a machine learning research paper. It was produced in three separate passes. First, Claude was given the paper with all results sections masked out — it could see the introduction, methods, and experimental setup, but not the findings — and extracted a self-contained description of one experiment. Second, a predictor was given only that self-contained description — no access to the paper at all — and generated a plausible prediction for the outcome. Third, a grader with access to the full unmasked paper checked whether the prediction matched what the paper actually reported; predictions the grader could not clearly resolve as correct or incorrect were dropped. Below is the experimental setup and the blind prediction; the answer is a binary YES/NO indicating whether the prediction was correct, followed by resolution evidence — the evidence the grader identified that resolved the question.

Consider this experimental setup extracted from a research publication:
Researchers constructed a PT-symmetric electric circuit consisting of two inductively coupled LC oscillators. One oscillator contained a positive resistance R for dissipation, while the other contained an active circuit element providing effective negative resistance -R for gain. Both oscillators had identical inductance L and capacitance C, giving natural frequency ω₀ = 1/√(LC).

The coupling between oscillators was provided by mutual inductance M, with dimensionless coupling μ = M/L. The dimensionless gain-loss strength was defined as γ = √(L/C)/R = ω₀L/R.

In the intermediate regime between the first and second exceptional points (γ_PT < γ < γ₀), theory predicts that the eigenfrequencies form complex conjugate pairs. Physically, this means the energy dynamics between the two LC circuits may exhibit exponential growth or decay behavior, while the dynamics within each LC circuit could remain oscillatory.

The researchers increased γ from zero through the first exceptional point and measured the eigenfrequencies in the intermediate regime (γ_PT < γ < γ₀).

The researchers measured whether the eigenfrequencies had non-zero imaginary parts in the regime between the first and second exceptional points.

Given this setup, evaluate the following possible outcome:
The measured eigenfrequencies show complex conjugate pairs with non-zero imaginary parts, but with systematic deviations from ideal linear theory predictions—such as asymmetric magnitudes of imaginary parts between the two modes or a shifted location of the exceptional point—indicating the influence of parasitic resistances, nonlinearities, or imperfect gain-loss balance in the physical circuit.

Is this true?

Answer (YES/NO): NO